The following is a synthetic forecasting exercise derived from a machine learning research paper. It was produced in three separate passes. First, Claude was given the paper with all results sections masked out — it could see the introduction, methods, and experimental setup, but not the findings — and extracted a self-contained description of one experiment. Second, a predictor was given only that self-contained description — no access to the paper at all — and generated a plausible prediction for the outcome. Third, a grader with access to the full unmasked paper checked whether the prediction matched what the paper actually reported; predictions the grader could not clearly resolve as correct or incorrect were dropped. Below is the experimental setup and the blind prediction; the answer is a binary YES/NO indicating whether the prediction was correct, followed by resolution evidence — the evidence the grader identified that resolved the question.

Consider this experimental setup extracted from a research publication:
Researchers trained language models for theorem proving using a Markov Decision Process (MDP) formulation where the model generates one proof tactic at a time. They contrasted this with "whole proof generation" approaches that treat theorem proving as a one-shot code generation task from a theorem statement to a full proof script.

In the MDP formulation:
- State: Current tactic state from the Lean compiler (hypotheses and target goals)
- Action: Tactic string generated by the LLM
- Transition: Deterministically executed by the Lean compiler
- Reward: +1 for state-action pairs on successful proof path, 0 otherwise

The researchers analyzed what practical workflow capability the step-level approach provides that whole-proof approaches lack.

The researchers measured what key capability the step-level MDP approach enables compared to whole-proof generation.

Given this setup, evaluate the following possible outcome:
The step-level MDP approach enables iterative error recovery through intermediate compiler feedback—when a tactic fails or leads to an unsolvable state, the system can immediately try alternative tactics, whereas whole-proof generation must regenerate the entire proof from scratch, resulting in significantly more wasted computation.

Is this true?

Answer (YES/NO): NO